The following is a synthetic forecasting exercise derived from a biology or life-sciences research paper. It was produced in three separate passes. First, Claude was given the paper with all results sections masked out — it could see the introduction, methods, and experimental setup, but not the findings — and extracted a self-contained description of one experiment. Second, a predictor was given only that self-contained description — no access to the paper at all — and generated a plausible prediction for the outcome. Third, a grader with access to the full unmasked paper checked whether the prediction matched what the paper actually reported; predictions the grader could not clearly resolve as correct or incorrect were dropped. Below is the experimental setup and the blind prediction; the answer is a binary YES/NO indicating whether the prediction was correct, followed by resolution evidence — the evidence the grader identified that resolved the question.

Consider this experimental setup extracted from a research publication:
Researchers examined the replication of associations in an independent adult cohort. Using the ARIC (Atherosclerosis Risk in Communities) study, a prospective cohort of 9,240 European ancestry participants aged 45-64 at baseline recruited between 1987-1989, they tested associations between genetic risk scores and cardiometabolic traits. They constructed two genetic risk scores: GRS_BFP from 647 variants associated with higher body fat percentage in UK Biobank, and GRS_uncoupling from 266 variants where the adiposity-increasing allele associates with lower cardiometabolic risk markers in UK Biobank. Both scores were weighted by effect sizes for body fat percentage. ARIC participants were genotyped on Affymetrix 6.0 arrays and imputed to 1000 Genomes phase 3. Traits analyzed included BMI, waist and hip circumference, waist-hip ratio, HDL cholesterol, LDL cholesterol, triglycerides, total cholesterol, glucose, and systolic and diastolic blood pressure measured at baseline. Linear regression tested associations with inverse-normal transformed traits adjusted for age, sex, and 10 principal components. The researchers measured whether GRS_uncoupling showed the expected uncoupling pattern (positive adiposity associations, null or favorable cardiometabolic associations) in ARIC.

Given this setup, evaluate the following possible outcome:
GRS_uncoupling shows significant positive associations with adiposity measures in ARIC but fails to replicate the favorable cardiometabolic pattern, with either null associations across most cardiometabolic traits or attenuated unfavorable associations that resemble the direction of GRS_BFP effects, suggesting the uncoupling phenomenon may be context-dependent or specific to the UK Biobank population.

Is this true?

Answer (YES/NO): NO